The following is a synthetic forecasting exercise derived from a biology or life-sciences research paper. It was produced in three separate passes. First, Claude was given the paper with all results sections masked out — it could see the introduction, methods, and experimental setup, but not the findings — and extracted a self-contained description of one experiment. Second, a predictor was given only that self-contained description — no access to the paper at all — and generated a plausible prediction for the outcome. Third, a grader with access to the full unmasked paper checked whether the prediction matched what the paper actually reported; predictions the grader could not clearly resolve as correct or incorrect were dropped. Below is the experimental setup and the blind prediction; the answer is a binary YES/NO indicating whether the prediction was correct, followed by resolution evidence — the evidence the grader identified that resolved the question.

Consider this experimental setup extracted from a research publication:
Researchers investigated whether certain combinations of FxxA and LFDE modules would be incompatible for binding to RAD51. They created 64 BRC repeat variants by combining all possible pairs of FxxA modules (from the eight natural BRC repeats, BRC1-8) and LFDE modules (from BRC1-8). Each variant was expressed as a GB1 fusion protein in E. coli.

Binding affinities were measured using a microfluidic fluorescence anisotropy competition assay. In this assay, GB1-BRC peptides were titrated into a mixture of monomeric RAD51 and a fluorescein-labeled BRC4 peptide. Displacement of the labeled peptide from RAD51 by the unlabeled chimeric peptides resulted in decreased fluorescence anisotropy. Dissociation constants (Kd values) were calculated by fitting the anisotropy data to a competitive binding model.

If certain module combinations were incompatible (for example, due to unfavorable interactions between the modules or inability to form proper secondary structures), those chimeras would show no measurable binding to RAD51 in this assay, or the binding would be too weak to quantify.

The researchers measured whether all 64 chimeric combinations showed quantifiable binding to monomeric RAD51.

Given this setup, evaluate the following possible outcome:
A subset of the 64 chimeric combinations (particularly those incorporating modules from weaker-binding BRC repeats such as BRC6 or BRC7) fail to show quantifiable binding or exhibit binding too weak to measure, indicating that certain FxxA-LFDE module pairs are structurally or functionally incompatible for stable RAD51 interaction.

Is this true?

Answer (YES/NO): NO